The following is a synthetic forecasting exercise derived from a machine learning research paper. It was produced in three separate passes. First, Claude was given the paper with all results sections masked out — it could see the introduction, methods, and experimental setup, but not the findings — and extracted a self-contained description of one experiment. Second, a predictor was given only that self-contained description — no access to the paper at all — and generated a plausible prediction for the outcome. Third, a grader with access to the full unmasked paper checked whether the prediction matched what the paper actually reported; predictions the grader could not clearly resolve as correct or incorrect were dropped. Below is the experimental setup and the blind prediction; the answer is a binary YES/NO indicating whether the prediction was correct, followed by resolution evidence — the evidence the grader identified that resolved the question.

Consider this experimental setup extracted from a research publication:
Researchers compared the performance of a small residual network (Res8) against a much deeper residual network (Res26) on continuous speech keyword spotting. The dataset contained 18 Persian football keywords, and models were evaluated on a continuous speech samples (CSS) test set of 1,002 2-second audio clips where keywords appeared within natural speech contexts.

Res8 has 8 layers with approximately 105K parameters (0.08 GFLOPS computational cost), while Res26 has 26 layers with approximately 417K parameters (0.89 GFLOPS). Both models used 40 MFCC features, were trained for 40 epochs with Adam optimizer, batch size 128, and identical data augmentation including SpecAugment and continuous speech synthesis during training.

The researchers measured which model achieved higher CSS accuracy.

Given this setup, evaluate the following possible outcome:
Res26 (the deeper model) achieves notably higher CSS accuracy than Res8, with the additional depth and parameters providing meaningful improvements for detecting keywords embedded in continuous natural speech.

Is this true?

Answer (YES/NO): NO